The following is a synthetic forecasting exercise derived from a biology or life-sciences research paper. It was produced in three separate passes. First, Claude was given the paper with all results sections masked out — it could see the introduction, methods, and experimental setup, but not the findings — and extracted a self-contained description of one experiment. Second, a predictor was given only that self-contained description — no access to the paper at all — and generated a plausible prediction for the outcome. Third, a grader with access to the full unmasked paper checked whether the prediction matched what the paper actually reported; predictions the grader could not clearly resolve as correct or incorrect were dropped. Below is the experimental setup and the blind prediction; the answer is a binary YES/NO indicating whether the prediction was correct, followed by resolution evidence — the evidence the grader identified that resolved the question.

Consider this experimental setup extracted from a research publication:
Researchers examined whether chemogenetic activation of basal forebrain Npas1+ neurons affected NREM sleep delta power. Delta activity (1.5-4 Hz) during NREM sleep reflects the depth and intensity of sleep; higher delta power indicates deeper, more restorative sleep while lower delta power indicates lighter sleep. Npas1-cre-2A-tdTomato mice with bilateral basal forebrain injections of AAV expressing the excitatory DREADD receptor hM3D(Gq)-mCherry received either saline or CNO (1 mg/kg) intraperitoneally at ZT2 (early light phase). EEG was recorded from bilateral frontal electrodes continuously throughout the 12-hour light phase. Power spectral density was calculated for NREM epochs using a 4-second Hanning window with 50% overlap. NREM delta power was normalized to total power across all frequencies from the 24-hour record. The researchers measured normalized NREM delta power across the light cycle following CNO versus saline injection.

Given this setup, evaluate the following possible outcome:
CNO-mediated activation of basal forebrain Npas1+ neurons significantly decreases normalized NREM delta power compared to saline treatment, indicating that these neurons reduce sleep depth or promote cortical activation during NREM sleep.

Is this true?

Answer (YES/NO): NO